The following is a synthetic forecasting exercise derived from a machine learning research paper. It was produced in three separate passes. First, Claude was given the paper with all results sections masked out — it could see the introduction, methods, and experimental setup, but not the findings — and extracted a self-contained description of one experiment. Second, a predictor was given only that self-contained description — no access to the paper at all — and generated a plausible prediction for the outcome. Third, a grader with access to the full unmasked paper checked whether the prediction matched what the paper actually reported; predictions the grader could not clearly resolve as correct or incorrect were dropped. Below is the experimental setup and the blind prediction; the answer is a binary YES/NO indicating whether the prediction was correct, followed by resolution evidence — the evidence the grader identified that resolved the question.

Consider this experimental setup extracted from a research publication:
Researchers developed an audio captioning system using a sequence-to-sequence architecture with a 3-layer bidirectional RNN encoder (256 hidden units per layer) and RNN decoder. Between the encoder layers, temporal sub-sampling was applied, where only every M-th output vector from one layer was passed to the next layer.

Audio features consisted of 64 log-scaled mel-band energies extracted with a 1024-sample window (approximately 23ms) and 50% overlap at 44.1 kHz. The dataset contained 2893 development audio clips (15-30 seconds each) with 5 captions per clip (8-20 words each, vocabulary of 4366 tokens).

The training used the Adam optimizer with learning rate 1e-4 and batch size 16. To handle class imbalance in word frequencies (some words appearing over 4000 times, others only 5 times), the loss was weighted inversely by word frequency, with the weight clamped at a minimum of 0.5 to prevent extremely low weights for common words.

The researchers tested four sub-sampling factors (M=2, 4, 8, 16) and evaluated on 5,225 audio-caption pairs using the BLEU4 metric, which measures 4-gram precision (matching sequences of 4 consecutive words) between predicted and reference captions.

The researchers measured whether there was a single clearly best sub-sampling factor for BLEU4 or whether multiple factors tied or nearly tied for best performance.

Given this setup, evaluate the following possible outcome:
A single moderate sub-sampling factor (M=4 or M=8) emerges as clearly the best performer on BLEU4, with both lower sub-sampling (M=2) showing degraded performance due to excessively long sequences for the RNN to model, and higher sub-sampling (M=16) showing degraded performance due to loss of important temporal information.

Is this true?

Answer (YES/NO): NO